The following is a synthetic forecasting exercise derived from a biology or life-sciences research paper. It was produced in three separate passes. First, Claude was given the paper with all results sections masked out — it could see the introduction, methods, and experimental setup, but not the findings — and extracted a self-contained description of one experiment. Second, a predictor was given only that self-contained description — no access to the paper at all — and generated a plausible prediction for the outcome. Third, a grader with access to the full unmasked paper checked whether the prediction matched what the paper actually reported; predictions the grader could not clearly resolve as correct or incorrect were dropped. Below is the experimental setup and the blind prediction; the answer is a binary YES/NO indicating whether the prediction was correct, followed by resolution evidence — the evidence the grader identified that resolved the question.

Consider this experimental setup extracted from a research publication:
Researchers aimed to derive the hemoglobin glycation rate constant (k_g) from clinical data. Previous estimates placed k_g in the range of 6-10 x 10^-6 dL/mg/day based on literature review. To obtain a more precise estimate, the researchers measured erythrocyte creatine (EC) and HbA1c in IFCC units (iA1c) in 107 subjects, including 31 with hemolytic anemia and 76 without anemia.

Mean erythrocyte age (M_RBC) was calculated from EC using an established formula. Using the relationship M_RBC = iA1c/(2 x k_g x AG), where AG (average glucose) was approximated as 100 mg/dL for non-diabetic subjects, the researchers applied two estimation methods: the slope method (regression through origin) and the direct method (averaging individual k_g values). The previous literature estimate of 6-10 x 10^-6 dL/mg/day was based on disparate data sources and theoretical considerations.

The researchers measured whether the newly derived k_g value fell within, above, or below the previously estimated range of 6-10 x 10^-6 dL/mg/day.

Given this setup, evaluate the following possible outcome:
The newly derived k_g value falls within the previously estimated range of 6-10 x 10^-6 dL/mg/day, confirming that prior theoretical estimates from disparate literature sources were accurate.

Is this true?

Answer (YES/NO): YES